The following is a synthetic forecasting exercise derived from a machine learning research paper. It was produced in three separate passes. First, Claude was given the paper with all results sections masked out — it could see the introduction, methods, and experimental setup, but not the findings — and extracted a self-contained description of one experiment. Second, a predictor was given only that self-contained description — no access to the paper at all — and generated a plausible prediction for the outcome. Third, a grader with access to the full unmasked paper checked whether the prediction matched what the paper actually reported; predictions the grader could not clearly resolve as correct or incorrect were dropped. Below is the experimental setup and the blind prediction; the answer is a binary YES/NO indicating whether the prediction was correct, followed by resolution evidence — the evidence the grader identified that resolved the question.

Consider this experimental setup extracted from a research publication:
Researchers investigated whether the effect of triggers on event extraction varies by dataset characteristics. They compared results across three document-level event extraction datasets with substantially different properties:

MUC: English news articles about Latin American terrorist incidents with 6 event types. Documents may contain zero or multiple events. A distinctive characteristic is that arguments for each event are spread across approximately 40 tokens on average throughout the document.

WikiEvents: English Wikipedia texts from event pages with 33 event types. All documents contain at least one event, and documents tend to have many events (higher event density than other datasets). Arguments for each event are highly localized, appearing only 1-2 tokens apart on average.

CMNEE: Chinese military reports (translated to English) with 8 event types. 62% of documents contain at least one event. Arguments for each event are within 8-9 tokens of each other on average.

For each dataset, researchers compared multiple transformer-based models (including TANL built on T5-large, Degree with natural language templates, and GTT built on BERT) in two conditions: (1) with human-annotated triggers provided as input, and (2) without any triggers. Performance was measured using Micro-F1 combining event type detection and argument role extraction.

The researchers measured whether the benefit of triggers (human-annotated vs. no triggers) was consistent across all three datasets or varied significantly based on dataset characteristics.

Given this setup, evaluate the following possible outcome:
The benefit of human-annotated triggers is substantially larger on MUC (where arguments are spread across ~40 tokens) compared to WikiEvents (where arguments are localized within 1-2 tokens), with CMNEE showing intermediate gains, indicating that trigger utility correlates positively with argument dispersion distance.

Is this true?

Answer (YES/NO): NO